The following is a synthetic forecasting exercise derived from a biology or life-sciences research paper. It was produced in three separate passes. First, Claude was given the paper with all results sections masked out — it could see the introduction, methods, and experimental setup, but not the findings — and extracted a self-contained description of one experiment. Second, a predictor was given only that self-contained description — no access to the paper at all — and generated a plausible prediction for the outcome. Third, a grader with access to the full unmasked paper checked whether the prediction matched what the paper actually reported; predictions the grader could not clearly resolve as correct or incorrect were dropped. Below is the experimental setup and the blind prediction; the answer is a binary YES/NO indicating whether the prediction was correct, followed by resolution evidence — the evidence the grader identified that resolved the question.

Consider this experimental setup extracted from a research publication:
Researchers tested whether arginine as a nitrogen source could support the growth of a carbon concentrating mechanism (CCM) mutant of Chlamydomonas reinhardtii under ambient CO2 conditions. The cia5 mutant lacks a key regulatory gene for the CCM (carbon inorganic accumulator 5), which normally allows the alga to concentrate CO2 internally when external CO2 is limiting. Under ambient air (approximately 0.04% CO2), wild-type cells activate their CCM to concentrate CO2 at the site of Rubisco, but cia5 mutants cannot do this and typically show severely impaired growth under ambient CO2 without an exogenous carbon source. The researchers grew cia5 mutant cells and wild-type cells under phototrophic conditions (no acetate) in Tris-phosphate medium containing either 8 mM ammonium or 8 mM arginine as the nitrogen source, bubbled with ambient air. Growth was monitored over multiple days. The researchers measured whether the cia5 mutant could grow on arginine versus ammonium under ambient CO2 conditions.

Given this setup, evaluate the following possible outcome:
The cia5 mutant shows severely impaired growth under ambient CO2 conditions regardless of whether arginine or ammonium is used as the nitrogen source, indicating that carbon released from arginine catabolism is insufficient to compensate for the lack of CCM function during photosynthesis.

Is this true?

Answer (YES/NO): NO